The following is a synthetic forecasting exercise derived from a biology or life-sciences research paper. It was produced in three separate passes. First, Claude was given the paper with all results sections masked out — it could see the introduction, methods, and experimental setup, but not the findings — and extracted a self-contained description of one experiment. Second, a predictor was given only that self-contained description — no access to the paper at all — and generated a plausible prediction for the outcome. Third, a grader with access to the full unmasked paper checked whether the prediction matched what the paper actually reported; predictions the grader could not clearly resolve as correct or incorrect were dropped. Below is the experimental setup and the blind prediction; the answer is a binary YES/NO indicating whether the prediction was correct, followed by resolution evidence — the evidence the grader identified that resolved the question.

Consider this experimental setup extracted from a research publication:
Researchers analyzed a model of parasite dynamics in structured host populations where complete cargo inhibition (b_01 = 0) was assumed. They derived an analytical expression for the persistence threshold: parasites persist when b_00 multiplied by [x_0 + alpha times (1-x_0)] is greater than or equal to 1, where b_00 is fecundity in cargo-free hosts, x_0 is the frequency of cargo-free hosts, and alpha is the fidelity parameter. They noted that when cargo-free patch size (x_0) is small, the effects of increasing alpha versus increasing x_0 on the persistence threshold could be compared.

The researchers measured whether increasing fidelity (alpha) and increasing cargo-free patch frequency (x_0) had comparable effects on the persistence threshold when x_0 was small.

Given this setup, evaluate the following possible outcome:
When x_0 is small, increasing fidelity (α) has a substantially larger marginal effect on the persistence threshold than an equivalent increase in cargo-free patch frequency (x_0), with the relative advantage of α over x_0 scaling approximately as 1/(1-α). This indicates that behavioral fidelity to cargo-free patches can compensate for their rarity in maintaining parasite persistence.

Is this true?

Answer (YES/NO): NO